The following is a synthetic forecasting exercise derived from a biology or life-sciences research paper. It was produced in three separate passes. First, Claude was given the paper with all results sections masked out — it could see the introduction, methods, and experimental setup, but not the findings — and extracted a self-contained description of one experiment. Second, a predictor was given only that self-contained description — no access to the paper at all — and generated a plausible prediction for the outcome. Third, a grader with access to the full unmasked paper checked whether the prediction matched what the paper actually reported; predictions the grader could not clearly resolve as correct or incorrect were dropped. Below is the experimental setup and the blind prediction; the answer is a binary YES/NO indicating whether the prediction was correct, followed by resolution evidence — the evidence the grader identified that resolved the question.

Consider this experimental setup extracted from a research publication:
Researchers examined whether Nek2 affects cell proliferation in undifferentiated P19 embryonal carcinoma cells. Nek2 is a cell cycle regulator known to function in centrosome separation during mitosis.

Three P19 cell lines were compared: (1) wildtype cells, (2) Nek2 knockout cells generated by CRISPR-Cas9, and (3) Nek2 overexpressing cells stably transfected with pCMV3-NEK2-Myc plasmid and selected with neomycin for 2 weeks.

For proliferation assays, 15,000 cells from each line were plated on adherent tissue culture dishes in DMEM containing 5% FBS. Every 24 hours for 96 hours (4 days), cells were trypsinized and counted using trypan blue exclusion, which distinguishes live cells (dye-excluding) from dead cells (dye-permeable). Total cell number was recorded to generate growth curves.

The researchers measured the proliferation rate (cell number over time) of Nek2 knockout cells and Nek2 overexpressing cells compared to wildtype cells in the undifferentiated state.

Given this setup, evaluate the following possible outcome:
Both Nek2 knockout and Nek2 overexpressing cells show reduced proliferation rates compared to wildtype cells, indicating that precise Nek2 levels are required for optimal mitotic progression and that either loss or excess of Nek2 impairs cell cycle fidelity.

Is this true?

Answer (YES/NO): NO